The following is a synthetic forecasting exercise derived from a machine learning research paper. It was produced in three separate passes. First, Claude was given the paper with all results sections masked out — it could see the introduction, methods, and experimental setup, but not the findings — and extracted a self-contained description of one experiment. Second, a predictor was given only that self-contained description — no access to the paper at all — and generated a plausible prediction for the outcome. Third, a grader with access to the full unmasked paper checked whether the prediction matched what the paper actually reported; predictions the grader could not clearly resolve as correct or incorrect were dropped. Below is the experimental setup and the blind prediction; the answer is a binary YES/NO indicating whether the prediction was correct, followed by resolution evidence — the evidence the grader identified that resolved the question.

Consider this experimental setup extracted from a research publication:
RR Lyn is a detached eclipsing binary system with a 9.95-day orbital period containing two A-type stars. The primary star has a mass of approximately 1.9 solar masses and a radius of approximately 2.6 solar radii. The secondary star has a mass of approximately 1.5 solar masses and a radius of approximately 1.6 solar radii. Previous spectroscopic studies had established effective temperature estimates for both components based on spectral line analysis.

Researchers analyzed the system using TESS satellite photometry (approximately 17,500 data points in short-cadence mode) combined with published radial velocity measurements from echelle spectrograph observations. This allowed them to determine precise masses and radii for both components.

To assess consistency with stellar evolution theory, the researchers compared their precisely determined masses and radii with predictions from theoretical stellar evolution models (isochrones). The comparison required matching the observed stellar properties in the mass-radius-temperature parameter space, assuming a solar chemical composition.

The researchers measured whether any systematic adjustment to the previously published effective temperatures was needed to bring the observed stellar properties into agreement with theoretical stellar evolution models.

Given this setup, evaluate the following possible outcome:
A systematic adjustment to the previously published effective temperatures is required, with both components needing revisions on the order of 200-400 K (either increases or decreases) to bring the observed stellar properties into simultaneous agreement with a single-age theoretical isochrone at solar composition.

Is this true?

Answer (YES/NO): YES